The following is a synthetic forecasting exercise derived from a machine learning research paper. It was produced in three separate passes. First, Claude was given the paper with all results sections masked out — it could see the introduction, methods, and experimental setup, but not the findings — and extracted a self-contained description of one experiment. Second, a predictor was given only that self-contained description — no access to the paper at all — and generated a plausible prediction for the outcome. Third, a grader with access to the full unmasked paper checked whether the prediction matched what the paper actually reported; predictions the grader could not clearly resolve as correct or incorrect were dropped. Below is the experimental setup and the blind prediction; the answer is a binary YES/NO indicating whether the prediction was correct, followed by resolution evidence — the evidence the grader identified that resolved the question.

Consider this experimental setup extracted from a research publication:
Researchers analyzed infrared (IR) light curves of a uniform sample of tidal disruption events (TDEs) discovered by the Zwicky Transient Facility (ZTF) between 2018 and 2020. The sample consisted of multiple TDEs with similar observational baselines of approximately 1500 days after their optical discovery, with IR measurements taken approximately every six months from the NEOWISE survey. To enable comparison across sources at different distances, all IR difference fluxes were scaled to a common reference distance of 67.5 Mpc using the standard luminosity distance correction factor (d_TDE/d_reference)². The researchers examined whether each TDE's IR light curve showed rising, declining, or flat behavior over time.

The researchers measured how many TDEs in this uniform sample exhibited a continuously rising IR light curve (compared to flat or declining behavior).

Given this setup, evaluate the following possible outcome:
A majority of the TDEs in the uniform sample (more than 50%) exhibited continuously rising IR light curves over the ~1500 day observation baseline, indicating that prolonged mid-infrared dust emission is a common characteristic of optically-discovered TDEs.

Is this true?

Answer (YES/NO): NO